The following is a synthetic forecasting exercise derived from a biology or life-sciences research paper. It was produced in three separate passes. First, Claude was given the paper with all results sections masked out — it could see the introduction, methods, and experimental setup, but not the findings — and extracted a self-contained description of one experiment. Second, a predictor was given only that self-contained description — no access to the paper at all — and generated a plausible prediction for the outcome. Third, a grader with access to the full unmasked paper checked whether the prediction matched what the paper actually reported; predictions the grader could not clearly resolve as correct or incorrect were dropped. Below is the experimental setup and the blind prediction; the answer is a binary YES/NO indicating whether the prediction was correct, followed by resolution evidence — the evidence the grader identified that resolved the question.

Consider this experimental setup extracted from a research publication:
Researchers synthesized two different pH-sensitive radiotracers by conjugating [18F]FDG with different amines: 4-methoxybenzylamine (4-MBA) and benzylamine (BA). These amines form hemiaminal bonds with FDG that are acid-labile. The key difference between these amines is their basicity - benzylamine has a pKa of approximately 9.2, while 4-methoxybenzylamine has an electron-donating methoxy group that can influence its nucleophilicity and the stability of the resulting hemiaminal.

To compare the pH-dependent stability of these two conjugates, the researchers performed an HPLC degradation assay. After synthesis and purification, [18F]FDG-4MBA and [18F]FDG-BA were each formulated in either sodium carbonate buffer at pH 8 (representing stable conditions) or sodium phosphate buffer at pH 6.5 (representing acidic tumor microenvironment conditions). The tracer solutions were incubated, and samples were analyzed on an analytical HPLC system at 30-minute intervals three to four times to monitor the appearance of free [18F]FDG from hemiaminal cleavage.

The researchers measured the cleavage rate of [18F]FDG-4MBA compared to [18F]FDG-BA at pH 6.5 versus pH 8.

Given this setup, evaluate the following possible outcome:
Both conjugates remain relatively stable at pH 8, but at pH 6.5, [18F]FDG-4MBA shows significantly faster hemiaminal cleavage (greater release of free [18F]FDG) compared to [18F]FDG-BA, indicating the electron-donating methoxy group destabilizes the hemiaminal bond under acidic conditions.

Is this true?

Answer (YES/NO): YES